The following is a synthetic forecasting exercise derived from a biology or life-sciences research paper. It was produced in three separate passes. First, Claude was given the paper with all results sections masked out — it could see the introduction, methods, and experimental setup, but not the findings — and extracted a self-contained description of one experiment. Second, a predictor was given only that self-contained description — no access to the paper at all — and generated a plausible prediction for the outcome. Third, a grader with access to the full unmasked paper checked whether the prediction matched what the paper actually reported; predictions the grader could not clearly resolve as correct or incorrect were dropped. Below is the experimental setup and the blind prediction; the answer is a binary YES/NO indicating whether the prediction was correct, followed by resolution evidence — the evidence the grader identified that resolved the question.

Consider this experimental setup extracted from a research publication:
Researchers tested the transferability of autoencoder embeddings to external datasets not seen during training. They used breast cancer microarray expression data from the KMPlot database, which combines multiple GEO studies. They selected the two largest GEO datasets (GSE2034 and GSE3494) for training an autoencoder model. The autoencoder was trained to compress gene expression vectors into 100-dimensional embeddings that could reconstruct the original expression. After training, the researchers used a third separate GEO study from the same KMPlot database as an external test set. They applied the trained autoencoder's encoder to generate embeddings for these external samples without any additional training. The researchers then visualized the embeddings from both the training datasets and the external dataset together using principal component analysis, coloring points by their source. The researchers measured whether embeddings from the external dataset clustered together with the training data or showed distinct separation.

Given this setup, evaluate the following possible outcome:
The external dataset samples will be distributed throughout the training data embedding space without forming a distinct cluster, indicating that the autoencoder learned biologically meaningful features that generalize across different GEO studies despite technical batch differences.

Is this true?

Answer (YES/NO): NO